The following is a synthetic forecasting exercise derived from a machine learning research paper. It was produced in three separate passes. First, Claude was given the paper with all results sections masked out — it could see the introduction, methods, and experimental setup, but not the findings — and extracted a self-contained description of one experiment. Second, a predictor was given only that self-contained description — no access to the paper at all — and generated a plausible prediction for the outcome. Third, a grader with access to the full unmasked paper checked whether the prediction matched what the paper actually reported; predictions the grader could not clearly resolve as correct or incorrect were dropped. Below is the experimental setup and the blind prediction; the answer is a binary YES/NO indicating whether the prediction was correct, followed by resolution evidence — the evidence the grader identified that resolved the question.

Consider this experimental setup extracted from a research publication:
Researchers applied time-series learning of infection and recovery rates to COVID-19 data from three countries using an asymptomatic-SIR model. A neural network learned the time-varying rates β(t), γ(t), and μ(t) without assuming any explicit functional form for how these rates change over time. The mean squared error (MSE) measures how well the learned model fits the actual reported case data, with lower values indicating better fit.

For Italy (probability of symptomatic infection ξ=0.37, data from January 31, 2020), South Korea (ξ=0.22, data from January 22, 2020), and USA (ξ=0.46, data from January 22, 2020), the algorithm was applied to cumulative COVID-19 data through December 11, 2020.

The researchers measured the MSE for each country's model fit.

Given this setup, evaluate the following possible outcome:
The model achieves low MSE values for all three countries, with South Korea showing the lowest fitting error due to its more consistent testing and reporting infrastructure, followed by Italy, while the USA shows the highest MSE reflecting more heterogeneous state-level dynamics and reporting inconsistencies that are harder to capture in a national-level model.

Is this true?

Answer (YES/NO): YES